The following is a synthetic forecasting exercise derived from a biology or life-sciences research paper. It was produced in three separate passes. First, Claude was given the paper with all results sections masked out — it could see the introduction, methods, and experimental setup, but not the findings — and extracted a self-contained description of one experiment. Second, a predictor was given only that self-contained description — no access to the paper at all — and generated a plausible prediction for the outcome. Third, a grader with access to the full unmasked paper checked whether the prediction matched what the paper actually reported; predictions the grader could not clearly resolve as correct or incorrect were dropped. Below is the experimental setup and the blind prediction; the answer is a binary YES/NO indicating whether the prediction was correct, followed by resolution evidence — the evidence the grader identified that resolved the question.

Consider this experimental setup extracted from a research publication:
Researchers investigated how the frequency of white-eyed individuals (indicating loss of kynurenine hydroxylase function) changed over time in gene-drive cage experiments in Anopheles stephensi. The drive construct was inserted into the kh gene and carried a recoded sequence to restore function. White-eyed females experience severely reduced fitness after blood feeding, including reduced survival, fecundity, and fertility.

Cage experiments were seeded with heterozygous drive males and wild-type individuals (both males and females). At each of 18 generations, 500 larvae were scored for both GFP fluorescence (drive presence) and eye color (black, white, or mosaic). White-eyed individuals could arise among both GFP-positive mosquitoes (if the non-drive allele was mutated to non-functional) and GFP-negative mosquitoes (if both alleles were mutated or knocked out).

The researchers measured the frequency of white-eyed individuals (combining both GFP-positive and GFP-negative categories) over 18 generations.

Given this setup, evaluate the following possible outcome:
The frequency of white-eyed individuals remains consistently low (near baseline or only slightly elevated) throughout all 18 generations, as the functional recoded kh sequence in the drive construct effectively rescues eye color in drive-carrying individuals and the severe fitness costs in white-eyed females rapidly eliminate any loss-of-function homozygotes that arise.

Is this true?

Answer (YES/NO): NO